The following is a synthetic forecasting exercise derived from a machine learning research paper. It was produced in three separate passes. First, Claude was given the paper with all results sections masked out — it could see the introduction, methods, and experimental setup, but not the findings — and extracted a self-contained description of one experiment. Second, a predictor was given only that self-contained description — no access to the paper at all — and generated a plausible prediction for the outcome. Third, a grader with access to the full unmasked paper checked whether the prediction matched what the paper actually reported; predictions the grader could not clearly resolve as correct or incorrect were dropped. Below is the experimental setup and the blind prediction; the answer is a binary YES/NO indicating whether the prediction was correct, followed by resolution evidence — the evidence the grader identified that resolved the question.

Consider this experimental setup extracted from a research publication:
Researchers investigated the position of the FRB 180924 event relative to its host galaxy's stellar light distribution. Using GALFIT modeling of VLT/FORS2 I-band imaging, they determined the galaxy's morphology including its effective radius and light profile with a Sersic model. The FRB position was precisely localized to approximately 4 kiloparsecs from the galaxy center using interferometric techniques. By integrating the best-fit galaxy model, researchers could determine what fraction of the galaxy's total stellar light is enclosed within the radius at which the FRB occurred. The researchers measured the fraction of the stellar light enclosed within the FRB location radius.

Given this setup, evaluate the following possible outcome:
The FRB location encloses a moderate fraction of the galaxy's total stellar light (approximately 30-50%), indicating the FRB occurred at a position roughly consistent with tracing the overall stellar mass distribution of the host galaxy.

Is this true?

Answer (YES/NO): NO